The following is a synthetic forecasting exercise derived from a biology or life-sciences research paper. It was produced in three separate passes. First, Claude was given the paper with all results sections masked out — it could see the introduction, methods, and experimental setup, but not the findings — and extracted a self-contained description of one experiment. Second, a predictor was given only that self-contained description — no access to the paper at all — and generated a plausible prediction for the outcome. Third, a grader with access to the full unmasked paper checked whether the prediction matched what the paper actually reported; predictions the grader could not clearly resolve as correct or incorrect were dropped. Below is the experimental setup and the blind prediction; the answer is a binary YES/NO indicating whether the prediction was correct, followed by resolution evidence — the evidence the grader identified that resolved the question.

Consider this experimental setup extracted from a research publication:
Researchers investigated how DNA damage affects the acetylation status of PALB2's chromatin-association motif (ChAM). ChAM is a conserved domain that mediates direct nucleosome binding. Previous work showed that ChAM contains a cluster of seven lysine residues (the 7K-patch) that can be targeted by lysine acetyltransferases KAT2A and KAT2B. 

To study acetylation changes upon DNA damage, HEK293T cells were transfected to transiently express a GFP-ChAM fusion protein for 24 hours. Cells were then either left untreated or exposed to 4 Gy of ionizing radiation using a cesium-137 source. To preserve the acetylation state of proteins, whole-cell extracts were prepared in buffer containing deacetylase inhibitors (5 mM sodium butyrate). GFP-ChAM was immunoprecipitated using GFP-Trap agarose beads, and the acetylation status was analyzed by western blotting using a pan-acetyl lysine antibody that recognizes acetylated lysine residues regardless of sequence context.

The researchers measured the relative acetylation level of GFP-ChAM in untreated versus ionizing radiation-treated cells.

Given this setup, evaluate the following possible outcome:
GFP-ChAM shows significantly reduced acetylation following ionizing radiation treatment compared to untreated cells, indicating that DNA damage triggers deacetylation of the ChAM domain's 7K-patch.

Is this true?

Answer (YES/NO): YES